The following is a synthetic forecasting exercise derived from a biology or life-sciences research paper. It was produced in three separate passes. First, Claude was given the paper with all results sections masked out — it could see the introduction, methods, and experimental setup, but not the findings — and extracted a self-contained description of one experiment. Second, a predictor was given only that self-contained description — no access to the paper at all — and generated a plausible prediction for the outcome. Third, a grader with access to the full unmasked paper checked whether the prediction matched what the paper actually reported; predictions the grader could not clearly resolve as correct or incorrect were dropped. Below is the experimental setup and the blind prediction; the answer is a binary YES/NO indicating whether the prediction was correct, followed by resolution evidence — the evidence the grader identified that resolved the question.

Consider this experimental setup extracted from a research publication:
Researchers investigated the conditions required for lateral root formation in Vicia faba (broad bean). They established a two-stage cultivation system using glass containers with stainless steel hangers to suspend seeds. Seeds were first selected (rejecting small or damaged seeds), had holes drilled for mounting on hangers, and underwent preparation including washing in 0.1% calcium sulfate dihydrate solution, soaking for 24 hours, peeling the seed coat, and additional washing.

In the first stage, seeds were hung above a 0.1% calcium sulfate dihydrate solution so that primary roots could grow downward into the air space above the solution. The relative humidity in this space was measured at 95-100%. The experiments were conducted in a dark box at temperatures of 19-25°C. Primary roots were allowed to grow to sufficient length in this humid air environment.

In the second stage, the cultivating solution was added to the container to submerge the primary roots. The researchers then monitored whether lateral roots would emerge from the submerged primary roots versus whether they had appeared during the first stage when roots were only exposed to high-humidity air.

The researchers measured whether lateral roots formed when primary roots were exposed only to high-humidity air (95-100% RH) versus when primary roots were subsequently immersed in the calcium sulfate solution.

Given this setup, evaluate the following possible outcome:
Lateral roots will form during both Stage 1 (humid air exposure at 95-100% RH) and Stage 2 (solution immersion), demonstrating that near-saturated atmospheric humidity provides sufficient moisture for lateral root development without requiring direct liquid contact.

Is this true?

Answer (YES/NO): NO